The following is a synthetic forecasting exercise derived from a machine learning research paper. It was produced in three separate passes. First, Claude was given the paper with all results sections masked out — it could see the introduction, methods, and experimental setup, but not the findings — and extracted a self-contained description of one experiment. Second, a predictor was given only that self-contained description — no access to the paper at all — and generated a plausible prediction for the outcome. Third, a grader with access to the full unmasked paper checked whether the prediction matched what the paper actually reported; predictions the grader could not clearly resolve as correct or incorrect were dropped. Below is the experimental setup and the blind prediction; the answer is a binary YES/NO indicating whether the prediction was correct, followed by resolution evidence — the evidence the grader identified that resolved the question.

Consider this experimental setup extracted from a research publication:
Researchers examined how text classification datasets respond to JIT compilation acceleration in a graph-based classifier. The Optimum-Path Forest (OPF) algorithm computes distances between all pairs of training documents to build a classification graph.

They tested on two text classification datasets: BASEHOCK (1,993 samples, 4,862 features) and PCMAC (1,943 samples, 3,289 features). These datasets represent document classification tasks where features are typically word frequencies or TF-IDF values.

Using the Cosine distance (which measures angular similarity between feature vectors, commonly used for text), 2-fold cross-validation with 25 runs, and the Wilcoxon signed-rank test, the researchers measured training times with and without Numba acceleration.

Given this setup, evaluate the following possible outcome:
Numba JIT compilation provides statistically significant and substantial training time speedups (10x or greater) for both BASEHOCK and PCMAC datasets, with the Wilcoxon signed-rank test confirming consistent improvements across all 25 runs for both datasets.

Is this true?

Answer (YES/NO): NO